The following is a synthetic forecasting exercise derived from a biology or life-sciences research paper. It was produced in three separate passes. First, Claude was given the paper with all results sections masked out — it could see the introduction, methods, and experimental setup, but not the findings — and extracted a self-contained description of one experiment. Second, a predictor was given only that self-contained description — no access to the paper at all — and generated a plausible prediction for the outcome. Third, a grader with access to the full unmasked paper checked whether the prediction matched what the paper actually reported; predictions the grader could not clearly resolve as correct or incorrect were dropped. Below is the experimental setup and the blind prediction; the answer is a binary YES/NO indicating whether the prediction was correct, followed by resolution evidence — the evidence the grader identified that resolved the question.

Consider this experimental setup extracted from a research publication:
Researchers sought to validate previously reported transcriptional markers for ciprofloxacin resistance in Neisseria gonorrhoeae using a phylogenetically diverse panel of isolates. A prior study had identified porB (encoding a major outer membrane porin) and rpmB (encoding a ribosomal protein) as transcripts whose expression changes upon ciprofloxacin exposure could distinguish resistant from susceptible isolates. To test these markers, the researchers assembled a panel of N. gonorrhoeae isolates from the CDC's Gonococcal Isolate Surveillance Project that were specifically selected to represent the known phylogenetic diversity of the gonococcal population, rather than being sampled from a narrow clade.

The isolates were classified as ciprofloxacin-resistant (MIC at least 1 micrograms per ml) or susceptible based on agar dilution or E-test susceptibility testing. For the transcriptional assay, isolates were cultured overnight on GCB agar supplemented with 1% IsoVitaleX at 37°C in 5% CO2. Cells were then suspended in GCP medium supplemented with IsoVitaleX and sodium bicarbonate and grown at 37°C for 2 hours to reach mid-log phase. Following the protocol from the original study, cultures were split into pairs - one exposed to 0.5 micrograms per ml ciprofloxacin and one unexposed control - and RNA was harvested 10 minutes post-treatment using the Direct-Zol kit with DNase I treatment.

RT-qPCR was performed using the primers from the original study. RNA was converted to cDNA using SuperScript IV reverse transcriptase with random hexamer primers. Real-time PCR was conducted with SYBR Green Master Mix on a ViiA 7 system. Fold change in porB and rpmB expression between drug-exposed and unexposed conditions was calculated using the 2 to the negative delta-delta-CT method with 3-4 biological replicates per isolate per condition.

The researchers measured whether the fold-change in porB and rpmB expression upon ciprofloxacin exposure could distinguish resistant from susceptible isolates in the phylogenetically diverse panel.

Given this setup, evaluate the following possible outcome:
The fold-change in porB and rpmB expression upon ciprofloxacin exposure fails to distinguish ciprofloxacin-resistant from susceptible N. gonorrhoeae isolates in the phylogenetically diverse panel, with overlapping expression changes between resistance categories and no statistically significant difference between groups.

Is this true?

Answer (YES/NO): YES